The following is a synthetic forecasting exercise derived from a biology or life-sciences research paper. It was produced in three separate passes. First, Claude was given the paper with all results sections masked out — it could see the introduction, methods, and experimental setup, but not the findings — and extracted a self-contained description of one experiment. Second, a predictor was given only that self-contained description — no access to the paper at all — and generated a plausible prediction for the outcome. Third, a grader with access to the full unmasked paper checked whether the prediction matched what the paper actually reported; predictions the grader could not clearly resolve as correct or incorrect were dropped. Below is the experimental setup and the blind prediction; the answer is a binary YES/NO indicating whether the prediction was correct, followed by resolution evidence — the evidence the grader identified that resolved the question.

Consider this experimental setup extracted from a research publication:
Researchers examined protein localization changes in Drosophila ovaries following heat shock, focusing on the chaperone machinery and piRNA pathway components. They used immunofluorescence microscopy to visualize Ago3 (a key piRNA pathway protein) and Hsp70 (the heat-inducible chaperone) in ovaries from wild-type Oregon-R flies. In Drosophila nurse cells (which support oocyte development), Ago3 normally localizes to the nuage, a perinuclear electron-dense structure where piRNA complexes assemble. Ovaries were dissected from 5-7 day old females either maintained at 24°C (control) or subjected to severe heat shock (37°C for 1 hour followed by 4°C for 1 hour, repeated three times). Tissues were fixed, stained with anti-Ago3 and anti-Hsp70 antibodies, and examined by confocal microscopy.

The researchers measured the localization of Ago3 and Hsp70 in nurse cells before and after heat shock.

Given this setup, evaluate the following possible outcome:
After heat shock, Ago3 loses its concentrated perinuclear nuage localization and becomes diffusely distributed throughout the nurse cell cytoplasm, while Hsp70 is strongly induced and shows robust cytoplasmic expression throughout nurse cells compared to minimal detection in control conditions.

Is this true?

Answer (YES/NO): NO